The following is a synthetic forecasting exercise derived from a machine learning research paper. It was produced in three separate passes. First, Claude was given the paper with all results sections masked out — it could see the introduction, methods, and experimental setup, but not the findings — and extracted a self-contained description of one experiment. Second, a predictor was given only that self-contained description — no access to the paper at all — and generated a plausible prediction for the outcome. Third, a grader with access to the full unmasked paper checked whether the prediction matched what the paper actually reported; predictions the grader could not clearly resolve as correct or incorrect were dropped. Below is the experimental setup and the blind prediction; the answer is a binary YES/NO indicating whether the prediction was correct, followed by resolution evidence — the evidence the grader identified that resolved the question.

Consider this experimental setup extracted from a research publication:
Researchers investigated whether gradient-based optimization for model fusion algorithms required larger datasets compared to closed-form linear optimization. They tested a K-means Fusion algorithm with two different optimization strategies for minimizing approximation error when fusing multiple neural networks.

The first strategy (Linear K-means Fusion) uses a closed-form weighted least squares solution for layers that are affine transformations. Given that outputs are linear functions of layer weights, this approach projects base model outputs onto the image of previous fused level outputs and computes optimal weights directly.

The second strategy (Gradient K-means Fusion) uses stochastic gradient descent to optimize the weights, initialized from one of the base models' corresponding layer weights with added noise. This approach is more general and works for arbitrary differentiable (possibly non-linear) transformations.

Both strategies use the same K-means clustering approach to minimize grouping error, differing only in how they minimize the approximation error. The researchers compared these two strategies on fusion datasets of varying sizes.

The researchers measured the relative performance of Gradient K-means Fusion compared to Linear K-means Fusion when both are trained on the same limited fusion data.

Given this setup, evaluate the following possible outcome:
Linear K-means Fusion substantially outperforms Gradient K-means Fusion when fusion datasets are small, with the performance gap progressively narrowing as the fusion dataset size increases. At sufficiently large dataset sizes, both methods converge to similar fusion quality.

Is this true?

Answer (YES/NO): NO